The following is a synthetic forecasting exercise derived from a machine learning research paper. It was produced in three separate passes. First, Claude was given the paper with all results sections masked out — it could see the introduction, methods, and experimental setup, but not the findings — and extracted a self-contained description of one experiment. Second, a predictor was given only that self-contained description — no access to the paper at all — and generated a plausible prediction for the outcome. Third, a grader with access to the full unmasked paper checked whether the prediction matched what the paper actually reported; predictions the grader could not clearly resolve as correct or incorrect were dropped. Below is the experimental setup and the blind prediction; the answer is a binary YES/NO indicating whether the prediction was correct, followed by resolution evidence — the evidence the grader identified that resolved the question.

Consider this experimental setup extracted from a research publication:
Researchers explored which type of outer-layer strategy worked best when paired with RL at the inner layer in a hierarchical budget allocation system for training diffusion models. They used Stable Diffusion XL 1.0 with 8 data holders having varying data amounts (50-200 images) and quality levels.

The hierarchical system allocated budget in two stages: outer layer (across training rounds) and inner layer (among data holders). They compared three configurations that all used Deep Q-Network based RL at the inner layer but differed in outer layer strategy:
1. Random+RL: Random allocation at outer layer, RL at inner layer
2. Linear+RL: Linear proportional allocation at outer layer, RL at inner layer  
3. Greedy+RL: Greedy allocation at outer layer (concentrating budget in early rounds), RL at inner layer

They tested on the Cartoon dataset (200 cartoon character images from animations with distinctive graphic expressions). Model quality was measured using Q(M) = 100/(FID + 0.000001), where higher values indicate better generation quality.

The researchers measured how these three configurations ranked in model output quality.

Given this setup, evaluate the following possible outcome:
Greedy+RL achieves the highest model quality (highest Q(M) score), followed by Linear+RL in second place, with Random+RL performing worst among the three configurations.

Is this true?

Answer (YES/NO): NO